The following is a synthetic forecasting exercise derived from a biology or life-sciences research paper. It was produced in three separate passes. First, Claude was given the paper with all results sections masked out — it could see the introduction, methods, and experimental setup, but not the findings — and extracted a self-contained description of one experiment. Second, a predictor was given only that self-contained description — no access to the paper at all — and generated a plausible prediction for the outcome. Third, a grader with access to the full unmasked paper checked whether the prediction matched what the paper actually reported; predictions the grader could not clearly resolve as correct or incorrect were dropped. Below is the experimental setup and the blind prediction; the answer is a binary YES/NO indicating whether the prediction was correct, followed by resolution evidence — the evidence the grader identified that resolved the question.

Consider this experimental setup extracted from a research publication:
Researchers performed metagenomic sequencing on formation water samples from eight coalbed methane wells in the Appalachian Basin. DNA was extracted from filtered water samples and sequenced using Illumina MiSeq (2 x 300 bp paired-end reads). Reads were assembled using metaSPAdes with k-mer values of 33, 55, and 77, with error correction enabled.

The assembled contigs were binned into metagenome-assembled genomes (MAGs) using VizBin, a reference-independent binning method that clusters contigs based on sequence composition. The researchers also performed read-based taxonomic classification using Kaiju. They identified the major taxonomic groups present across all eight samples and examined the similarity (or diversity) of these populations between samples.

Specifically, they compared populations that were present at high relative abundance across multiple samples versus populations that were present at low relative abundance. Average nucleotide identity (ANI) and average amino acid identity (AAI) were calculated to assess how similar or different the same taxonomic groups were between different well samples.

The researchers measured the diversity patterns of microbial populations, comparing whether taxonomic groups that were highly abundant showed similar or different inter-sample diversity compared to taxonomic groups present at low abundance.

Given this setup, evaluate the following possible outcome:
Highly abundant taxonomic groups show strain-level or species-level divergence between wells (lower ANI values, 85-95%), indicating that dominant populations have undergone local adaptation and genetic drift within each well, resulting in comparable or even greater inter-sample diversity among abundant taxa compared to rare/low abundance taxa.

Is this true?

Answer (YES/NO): NO